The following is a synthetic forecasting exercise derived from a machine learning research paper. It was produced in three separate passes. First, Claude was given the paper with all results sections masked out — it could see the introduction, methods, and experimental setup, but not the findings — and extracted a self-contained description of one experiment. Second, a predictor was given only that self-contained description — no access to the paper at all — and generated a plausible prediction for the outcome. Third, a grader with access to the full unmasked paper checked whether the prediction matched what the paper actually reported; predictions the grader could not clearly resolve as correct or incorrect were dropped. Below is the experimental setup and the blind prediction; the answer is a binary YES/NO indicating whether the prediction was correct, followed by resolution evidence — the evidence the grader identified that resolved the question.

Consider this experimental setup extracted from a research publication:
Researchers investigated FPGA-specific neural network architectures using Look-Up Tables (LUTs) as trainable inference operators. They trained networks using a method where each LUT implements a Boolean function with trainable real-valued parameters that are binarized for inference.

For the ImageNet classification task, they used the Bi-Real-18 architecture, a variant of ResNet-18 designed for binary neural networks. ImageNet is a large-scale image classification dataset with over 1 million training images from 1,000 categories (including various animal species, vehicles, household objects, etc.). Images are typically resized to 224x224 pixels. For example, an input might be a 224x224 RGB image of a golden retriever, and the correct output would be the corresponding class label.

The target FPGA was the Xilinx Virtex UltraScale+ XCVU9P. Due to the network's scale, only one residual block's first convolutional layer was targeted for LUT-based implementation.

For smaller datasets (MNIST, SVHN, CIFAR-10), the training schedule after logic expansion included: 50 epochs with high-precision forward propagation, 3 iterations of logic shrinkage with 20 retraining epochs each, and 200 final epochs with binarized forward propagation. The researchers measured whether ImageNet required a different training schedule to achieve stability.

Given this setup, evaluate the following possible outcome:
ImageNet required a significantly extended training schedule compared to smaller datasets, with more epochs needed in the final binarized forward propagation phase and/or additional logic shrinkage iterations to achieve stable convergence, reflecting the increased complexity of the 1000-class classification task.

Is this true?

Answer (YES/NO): NO